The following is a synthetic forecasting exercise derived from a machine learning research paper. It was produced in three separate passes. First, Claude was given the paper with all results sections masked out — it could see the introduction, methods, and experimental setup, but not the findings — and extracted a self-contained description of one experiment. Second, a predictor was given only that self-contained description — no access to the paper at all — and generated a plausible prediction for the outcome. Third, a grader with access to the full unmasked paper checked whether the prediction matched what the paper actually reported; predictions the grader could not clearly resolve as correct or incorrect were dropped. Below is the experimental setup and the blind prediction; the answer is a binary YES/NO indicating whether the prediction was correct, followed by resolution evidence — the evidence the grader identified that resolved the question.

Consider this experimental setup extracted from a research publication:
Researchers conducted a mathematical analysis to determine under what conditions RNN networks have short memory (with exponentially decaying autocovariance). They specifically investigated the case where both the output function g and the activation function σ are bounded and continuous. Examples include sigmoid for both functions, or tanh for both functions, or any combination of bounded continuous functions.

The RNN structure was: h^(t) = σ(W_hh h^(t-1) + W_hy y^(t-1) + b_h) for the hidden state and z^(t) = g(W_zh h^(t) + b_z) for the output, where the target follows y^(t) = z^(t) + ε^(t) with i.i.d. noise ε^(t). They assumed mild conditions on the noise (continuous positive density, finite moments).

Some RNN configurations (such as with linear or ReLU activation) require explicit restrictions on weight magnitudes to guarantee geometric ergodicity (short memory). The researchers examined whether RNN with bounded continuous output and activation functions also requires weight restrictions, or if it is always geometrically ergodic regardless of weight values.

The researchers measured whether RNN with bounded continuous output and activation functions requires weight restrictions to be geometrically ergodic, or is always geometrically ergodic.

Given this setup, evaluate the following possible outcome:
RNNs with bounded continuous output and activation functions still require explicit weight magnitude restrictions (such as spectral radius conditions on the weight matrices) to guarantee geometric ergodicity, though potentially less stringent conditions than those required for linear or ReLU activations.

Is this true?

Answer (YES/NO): NO